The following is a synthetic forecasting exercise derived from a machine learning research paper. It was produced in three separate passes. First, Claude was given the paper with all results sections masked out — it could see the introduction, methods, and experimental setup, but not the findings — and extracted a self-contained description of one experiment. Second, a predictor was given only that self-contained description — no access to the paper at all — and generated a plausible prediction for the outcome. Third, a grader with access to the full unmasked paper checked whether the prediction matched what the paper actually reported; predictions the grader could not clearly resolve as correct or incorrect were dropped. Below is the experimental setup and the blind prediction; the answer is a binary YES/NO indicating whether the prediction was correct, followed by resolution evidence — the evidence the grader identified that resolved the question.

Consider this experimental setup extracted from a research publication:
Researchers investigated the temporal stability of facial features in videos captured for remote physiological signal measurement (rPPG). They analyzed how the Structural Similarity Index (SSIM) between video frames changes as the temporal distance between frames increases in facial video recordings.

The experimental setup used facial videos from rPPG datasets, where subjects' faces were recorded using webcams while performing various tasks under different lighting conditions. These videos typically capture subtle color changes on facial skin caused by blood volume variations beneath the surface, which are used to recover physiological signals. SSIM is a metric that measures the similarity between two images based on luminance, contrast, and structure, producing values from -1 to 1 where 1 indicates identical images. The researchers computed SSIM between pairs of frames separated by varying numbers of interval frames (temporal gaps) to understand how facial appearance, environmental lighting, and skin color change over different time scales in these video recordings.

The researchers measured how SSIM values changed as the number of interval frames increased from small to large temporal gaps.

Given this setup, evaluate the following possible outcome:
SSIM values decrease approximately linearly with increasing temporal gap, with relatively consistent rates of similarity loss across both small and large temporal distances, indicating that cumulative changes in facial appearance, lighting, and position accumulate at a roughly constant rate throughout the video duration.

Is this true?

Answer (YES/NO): NO